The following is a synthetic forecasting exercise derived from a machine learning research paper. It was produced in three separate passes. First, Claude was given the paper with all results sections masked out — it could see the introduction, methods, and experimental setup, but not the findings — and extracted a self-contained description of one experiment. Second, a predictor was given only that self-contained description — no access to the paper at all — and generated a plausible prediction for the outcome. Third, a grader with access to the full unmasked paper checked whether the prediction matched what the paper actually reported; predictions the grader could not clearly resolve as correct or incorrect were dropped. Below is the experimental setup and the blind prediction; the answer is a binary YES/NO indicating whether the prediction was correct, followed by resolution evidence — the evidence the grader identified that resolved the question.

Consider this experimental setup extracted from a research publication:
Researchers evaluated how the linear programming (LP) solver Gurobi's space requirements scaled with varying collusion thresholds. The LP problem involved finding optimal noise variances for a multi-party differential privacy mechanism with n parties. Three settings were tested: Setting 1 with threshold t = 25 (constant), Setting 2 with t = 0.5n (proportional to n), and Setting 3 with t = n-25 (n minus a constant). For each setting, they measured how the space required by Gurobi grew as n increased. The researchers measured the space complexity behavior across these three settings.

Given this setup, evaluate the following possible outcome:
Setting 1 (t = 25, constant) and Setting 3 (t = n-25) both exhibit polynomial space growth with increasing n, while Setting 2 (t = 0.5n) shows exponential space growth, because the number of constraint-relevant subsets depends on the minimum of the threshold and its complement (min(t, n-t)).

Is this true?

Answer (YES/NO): YES